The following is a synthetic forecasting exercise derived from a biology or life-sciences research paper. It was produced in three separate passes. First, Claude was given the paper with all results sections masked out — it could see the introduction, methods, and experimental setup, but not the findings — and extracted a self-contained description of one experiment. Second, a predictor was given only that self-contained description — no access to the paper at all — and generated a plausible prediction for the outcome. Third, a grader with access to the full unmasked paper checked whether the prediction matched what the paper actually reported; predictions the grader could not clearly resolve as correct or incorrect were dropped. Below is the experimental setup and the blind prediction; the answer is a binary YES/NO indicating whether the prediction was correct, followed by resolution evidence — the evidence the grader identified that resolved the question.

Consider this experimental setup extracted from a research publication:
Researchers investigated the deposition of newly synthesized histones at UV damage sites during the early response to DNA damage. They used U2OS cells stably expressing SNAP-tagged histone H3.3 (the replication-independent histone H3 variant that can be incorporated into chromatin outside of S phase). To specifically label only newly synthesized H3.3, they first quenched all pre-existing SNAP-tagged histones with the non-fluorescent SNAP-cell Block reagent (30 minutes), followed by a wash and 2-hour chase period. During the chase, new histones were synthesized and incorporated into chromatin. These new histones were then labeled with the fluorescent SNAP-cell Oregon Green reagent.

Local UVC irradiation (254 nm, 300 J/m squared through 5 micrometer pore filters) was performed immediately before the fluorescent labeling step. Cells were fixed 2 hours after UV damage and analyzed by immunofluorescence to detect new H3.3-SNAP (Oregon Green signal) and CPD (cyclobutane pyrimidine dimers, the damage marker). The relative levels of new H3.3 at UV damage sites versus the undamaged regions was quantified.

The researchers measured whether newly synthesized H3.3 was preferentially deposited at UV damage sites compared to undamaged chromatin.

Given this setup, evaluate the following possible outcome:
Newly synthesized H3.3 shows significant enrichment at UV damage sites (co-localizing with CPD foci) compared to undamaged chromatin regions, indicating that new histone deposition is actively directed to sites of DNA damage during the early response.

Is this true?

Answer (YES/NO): YES